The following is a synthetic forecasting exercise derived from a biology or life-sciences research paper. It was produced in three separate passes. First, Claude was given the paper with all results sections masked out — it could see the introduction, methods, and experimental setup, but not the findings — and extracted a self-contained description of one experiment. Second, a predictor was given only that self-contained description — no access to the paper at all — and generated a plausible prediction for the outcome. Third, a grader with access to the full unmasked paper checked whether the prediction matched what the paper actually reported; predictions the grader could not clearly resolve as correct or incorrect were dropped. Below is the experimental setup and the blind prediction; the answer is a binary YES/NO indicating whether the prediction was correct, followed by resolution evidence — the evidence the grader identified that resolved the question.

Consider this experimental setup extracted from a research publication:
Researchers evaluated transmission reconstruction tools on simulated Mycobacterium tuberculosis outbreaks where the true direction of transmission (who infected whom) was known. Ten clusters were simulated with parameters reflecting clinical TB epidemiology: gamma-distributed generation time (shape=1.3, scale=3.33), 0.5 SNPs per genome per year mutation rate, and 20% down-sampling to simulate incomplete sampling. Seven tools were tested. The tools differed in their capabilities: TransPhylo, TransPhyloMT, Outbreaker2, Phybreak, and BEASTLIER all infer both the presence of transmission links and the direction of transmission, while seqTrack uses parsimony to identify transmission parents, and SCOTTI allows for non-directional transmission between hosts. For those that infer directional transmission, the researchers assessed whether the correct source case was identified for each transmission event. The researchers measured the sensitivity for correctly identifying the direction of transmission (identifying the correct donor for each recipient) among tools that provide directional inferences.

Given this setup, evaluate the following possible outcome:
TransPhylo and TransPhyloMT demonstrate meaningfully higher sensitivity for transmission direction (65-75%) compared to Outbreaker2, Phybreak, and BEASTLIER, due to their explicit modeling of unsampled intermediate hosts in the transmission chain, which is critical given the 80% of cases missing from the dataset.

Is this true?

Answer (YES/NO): NO